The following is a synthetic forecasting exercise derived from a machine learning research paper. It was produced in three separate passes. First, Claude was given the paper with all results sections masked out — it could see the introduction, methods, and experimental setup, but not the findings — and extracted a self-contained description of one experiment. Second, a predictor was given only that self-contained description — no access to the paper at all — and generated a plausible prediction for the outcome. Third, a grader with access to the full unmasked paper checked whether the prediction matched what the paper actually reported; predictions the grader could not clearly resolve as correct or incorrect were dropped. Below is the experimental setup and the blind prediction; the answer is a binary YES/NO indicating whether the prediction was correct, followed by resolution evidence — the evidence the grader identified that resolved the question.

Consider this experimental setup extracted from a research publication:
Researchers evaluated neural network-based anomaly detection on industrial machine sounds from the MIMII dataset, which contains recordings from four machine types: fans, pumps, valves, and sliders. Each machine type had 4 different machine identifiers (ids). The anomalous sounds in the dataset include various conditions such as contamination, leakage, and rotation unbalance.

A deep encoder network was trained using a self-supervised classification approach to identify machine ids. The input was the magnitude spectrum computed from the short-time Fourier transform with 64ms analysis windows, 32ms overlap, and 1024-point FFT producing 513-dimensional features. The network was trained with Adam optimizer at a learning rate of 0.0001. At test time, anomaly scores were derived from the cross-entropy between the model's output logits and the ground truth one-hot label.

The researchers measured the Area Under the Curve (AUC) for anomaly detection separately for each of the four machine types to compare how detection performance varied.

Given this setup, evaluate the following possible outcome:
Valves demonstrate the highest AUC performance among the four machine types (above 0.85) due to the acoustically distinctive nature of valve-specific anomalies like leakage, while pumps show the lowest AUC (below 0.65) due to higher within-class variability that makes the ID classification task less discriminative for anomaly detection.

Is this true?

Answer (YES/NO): NO